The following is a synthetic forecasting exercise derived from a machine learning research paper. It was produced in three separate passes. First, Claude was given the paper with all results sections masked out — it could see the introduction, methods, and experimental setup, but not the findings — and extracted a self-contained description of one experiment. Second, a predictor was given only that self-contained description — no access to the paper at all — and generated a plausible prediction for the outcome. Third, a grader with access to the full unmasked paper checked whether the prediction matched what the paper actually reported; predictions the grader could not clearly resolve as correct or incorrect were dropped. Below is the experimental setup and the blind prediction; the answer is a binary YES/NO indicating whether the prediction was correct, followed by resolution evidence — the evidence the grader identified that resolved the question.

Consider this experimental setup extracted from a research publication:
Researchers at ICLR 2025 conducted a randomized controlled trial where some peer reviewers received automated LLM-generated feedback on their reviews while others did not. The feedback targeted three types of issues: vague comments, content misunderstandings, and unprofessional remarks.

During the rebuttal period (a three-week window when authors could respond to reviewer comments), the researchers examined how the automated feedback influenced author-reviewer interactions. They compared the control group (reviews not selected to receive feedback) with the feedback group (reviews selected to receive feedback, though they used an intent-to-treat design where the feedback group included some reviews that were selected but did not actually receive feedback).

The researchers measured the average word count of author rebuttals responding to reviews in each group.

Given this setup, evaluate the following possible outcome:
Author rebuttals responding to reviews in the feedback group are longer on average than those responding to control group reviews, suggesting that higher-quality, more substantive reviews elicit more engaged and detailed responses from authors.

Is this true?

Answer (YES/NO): YES